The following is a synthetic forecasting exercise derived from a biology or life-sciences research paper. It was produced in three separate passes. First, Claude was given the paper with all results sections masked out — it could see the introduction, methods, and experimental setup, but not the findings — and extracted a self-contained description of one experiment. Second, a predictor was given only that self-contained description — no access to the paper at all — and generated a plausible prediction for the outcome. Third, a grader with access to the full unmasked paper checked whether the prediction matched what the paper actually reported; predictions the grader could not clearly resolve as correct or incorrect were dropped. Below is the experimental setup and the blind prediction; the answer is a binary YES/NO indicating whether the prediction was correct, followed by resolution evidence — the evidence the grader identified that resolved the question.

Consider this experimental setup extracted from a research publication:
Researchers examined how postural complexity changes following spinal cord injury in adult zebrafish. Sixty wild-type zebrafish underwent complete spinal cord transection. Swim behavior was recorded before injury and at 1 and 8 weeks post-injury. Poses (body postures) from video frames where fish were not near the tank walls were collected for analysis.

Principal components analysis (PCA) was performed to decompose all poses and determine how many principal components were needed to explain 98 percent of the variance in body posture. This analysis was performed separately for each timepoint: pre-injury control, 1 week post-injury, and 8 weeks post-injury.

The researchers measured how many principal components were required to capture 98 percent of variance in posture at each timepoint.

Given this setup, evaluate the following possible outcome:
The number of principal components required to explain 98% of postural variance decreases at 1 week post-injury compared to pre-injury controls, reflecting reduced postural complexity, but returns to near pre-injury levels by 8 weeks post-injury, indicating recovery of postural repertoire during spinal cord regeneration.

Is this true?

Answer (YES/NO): NO